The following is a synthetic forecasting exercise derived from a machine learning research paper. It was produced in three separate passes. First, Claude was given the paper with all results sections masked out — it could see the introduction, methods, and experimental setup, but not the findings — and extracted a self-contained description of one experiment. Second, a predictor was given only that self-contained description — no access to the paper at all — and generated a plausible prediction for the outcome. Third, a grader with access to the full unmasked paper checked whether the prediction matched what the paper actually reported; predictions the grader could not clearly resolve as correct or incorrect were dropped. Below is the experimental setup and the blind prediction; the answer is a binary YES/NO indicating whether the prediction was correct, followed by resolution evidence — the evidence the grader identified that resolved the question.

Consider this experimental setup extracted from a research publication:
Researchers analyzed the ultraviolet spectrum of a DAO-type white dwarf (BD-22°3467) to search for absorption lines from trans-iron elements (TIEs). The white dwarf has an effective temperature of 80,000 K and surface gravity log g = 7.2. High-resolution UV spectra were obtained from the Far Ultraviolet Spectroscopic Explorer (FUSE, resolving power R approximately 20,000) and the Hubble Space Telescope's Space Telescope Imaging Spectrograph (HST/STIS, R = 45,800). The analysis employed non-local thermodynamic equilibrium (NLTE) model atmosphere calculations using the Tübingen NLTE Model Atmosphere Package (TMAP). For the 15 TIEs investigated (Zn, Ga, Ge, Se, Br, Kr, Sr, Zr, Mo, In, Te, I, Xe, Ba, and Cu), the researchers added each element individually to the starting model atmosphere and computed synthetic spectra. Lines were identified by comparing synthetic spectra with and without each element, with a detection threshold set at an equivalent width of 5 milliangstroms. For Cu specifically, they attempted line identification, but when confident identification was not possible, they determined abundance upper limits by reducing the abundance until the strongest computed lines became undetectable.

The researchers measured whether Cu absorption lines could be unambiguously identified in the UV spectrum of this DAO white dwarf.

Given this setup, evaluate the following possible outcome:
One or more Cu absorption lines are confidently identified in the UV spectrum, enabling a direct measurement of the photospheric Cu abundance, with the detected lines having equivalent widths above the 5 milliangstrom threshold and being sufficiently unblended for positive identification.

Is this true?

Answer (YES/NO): NO